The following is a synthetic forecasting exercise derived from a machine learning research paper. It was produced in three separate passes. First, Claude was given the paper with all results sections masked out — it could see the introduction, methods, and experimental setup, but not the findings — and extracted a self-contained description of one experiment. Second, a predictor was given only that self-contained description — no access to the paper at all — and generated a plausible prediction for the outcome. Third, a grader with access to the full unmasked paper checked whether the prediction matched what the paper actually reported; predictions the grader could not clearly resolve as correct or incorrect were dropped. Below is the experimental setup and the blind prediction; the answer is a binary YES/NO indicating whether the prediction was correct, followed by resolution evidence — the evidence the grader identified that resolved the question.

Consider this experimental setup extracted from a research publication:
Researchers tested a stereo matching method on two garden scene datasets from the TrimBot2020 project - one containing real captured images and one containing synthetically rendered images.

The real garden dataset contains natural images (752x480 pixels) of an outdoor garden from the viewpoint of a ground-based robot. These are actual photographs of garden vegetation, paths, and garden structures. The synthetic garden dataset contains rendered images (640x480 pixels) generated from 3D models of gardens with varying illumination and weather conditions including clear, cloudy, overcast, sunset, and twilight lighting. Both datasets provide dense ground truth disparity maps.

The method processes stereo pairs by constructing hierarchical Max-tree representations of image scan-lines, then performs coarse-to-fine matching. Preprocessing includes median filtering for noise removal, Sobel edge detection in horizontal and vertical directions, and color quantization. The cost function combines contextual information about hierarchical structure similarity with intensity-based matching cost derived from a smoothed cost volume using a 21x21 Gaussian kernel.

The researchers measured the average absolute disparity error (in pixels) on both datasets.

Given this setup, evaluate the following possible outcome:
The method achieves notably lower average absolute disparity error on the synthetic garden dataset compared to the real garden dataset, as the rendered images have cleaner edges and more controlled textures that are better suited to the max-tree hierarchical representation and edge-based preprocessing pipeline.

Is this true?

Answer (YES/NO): NO